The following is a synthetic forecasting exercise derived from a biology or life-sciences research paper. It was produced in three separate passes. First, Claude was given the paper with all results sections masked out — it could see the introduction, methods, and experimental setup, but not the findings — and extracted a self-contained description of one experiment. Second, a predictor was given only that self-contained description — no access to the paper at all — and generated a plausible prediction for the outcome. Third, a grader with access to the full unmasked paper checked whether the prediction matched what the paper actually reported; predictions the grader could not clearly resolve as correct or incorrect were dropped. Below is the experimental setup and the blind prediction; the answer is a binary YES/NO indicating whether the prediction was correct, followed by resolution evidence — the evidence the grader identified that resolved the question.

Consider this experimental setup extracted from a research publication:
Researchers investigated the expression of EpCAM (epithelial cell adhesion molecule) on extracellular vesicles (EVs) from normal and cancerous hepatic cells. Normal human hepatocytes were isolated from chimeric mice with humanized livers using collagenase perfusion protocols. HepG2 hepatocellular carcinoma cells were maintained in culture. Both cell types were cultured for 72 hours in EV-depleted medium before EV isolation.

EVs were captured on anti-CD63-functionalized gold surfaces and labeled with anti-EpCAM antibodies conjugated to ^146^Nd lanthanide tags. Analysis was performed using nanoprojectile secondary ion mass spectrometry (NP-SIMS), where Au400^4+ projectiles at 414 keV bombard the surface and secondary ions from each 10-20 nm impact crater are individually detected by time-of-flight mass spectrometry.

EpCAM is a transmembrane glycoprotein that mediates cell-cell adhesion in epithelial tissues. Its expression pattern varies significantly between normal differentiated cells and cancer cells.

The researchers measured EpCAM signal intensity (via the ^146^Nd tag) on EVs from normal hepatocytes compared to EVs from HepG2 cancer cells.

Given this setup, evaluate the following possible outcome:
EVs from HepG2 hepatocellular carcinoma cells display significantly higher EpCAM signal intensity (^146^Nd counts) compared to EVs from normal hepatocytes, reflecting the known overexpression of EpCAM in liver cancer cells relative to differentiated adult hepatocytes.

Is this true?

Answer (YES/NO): YES